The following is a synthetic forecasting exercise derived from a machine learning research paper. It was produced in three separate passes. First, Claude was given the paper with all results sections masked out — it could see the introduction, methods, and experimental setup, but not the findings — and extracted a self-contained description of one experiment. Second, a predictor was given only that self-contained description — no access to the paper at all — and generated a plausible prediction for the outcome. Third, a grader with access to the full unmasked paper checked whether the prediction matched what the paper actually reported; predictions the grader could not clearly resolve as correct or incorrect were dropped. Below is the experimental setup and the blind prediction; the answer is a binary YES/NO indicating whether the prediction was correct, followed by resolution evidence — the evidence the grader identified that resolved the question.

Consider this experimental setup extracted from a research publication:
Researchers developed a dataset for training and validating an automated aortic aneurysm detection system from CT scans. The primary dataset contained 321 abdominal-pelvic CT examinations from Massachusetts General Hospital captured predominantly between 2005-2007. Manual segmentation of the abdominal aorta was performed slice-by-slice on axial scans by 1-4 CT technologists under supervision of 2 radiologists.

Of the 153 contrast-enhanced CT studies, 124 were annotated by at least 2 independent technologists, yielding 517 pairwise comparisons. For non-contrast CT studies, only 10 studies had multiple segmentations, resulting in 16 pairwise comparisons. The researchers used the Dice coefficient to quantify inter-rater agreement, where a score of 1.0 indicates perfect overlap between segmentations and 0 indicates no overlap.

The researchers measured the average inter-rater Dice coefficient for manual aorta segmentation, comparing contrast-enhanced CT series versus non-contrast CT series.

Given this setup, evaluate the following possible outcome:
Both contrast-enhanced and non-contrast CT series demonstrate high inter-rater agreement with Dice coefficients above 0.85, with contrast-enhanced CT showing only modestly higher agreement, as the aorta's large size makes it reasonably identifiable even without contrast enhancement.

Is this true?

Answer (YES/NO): YES